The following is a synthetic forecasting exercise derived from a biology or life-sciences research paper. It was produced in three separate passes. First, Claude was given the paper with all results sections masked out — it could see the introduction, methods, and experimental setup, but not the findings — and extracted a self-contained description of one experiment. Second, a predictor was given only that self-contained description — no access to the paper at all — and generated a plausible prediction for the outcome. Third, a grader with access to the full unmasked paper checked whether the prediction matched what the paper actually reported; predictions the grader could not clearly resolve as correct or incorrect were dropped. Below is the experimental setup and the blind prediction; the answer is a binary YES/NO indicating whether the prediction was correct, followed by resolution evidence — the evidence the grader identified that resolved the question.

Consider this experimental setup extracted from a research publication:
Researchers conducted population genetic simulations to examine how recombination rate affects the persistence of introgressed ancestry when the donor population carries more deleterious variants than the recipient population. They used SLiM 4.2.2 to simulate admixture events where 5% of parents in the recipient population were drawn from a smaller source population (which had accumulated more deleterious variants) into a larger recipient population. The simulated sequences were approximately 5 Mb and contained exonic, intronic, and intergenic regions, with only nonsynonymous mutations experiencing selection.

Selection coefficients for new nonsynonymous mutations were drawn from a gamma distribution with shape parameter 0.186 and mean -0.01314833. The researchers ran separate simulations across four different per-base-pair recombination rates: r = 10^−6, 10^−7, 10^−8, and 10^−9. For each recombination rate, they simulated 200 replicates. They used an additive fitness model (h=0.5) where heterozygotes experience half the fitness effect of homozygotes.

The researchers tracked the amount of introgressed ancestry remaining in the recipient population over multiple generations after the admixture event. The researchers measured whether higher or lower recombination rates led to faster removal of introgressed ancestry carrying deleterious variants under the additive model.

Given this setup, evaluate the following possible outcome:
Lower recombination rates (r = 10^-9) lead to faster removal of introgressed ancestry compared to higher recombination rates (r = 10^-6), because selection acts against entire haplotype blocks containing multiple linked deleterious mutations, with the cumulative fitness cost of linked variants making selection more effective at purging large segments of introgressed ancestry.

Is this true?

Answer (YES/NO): YES